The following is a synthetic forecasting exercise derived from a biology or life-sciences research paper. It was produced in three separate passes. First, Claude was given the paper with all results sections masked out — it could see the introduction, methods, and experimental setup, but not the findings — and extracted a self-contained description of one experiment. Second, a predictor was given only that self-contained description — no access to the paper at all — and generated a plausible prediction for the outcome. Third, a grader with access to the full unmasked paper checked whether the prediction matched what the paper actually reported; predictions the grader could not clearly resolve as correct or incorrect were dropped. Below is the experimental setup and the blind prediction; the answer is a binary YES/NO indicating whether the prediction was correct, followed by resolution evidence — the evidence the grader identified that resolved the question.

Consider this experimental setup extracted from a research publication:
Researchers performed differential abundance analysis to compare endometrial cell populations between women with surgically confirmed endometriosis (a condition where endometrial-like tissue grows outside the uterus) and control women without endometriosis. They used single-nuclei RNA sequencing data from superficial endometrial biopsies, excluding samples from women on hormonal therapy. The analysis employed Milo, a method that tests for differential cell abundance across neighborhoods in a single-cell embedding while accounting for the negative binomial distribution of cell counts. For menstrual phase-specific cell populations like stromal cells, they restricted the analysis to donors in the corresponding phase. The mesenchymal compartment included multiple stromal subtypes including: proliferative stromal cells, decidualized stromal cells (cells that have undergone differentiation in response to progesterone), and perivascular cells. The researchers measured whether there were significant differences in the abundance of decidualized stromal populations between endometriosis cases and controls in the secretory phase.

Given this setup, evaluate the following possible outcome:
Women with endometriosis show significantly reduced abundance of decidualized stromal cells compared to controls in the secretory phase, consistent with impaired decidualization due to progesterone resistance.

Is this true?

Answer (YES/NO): YES